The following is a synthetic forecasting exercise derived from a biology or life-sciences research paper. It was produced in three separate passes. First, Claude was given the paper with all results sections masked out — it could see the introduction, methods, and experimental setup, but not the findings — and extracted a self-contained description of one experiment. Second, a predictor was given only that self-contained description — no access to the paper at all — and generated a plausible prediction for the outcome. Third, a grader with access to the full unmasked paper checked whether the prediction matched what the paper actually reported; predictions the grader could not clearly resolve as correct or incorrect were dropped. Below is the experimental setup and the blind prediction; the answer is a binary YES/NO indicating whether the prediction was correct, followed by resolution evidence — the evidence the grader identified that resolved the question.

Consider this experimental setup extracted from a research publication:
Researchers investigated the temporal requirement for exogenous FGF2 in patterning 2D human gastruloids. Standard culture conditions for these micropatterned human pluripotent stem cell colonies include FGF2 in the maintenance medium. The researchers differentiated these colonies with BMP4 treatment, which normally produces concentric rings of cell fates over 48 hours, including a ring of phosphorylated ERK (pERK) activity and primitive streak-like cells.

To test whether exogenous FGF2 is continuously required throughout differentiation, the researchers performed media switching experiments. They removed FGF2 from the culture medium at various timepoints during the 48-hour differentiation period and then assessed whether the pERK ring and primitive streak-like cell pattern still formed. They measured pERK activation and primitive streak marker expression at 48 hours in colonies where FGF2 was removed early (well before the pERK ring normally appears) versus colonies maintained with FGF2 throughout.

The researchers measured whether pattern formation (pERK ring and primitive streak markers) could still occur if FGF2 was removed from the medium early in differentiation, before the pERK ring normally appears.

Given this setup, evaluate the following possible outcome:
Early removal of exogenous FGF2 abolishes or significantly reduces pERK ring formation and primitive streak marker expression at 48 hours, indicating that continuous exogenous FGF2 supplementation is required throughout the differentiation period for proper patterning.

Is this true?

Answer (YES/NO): NO